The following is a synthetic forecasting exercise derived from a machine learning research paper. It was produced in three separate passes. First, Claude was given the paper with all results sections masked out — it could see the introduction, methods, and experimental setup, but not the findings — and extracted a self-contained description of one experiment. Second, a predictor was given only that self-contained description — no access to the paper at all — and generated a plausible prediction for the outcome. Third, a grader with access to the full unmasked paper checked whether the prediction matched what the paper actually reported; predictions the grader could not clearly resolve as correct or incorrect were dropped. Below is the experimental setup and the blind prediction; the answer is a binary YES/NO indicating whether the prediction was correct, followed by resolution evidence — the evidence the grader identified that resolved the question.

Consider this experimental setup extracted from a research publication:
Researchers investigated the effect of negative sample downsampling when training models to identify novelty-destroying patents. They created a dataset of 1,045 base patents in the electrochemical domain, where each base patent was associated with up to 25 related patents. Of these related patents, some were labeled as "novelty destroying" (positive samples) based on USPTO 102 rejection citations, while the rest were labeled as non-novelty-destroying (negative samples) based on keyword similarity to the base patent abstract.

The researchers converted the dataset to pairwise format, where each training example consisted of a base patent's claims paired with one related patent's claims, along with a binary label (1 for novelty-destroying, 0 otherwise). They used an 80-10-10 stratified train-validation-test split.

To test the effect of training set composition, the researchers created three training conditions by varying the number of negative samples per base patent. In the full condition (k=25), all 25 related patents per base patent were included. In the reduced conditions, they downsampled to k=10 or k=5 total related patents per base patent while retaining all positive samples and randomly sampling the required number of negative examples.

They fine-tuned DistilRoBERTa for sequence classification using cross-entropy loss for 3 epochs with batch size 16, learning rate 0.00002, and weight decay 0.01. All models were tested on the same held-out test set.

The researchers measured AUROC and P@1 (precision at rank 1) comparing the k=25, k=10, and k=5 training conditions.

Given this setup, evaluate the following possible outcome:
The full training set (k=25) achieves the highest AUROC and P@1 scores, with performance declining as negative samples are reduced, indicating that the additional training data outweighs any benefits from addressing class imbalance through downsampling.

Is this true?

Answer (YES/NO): YES